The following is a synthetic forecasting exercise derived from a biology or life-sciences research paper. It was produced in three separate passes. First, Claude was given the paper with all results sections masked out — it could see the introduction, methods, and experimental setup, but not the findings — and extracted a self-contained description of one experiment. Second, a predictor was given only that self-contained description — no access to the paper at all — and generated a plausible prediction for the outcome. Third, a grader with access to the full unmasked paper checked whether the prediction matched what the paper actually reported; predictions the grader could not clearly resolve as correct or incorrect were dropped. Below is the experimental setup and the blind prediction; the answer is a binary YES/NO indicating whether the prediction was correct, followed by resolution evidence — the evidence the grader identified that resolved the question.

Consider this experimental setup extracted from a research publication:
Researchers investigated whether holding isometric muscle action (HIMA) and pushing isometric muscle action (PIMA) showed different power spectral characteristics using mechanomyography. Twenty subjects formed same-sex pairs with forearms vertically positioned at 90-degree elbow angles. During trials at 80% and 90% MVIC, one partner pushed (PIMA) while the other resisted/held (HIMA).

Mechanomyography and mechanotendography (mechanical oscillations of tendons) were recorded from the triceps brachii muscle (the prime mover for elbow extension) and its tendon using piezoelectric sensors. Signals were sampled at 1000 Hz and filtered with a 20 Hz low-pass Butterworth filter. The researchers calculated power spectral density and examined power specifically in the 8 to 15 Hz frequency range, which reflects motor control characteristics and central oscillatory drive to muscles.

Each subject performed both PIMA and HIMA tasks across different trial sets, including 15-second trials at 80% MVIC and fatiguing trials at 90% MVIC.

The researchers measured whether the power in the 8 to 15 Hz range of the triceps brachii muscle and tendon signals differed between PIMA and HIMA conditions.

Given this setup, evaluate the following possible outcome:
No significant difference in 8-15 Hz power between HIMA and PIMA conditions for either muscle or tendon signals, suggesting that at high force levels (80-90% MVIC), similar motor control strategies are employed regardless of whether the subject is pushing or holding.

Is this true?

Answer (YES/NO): YES